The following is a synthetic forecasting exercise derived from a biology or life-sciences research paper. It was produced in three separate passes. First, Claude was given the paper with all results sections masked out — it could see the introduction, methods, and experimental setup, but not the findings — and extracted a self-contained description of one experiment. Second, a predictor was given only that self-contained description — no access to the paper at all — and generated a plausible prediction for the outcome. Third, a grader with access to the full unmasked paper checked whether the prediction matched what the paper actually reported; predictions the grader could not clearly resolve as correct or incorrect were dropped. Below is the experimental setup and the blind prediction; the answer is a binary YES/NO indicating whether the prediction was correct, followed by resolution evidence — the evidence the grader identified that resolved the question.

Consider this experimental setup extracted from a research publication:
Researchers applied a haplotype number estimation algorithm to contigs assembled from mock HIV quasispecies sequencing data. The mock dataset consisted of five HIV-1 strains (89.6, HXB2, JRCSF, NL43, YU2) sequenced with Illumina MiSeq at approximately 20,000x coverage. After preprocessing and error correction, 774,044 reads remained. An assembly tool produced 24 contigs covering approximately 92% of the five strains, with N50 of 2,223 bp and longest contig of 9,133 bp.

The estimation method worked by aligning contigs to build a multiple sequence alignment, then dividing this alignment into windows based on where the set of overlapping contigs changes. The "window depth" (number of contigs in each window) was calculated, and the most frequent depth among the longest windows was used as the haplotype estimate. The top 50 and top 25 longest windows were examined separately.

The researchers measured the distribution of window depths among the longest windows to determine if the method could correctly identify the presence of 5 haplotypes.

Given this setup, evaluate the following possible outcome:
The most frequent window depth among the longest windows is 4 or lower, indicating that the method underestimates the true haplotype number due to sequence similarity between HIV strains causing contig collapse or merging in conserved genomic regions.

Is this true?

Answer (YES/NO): NO